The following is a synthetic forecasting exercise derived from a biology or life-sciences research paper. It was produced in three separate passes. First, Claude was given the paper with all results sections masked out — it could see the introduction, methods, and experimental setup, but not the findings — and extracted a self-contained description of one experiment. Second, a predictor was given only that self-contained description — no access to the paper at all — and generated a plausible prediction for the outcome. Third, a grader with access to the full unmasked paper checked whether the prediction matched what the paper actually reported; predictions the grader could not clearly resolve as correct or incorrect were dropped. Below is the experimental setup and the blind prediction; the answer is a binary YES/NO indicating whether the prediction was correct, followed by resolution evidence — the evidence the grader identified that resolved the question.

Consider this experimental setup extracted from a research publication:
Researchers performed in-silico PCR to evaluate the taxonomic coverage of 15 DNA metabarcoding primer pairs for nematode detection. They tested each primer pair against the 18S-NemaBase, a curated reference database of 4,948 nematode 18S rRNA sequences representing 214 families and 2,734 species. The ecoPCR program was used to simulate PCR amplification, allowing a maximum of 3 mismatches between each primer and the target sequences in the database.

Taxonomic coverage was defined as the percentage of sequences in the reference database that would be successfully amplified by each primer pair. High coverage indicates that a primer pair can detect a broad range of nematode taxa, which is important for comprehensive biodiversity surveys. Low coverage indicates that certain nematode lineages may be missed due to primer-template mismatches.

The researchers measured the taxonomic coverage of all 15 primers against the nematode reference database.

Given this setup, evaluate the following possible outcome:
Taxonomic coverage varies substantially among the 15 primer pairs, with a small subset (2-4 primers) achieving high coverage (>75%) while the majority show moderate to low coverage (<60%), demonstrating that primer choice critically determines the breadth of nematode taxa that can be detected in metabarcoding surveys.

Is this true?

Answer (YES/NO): NO